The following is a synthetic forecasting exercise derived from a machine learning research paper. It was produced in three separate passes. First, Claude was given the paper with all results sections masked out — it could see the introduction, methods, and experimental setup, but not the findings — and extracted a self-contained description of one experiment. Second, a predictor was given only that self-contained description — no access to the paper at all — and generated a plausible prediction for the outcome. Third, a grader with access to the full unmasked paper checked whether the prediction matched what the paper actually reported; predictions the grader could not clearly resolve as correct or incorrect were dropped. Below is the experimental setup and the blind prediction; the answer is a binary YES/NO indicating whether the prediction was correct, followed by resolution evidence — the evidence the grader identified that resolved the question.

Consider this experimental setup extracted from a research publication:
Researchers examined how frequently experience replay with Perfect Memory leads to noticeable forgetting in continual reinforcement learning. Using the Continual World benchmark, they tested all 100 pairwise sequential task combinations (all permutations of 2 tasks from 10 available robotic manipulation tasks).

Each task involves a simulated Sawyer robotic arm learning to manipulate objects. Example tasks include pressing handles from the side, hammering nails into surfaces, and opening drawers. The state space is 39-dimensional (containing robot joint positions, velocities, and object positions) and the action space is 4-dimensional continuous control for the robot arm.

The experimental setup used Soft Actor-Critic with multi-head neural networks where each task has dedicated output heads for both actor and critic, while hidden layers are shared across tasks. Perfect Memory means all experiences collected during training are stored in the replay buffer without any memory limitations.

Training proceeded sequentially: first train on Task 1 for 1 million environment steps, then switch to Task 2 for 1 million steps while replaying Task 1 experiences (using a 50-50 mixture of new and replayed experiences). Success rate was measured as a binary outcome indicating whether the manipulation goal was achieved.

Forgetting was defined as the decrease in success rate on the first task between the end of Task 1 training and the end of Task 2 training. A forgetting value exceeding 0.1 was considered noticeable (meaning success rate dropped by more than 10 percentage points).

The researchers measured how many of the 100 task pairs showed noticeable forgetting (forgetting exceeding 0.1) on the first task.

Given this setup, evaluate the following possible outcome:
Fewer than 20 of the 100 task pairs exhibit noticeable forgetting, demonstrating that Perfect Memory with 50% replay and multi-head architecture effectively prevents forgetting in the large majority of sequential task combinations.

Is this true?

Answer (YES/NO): YES